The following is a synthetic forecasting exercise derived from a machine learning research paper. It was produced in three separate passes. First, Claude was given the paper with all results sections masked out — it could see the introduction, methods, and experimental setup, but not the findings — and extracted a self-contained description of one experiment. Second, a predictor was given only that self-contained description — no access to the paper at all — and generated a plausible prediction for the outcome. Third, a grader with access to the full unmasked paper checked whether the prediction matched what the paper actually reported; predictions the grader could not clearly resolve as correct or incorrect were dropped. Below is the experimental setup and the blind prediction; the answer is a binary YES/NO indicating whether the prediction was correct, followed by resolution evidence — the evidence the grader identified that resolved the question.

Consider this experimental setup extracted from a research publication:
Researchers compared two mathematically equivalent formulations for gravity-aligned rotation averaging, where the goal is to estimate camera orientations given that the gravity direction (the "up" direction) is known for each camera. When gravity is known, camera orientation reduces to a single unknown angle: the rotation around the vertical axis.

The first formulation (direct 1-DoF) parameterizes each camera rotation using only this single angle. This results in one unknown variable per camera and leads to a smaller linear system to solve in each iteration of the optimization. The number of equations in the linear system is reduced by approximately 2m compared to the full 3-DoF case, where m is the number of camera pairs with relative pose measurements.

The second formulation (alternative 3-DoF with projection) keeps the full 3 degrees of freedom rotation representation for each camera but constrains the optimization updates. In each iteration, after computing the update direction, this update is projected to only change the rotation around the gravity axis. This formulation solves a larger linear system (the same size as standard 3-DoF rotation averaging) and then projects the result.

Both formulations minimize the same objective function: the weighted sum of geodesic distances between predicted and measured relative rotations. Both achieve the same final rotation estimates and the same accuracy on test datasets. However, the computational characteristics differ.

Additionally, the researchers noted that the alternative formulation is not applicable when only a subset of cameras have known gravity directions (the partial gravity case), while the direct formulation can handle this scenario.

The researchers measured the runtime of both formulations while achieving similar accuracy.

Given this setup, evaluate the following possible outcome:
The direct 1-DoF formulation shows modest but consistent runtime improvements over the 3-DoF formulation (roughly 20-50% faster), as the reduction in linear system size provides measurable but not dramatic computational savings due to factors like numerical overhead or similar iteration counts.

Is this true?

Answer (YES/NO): NO